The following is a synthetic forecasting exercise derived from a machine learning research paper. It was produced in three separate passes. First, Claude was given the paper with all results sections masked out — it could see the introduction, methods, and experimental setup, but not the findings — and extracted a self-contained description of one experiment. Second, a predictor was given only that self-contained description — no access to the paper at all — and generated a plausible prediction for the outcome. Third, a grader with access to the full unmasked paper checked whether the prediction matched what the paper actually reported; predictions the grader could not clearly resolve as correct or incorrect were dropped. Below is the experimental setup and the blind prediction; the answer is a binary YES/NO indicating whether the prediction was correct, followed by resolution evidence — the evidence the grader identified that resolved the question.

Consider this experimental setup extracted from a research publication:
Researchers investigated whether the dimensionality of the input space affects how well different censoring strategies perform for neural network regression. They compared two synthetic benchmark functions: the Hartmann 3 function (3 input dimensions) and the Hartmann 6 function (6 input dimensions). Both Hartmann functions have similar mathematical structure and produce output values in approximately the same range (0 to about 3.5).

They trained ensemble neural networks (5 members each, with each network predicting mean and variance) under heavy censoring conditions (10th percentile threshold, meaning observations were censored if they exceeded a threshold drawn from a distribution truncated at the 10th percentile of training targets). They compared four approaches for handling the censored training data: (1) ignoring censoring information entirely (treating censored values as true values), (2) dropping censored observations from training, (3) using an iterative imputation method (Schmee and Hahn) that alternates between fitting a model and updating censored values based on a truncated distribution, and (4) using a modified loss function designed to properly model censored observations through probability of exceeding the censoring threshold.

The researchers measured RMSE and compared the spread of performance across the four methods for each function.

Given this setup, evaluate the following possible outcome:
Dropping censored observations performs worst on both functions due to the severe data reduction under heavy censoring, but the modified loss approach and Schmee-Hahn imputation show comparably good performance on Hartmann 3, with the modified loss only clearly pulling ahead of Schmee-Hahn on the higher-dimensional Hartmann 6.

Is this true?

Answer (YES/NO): NO